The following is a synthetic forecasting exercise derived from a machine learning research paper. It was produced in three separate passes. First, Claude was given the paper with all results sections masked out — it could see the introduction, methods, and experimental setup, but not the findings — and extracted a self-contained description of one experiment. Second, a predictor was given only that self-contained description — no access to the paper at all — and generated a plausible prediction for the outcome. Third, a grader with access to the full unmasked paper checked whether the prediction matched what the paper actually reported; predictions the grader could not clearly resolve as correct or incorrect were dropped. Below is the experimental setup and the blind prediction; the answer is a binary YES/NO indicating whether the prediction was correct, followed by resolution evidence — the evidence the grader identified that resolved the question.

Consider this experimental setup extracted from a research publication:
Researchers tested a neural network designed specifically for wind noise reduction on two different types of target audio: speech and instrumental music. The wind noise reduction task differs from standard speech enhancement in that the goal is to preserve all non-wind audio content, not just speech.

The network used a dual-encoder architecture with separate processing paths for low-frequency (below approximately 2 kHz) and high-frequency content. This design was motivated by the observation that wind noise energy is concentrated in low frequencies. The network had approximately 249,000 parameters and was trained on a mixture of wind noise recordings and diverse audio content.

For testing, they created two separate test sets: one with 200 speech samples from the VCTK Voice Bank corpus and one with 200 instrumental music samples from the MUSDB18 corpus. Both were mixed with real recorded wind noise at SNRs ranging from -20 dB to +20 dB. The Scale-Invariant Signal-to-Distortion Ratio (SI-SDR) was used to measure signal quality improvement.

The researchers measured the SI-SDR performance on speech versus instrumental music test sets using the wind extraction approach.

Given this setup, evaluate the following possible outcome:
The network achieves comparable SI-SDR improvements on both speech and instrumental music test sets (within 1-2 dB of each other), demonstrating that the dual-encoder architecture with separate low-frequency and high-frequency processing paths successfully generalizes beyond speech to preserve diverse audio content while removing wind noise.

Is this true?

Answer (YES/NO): NO